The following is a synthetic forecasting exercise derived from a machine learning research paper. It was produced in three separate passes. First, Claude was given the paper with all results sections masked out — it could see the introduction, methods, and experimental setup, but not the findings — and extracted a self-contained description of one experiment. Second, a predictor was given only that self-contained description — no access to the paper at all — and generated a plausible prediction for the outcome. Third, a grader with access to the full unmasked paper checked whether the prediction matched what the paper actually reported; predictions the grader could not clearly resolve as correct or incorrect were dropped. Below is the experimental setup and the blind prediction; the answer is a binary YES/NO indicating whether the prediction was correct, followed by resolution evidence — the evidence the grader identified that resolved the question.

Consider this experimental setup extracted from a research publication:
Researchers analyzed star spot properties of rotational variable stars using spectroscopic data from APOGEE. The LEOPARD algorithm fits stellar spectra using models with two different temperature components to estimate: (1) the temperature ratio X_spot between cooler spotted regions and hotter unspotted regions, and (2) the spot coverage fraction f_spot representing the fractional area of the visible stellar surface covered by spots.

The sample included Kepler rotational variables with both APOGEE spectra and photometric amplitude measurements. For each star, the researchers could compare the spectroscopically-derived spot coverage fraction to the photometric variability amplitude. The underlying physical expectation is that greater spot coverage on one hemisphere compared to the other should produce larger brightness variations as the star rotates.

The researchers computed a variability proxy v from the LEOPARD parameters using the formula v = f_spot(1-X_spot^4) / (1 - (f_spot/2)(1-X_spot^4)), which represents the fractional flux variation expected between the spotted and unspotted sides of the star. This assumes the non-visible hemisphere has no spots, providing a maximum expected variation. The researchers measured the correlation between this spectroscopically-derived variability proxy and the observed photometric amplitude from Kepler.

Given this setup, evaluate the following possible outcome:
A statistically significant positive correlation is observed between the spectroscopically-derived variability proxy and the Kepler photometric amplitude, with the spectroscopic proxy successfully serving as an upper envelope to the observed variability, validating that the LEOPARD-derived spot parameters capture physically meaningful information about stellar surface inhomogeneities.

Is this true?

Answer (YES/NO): NO